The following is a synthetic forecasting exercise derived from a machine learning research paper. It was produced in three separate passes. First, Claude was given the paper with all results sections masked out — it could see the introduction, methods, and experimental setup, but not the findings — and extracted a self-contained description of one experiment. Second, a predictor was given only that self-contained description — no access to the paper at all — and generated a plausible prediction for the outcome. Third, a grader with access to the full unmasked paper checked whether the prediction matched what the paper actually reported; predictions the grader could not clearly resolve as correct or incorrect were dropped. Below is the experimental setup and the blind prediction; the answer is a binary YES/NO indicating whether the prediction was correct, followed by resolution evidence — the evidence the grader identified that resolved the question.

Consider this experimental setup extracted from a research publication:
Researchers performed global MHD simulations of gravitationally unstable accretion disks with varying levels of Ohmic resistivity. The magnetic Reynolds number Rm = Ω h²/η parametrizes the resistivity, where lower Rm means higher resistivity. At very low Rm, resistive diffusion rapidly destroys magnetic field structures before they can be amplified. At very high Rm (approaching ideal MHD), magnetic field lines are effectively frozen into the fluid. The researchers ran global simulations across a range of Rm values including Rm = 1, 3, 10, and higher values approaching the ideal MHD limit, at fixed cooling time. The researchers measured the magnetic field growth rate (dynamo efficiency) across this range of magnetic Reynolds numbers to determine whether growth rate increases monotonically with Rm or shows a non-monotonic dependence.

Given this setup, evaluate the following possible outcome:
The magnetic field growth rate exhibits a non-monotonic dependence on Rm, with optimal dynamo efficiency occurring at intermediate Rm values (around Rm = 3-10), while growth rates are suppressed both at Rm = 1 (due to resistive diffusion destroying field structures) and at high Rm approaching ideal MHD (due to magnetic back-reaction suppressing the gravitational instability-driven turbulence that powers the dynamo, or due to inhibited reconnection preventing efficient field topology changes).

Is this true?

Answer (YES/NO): NO